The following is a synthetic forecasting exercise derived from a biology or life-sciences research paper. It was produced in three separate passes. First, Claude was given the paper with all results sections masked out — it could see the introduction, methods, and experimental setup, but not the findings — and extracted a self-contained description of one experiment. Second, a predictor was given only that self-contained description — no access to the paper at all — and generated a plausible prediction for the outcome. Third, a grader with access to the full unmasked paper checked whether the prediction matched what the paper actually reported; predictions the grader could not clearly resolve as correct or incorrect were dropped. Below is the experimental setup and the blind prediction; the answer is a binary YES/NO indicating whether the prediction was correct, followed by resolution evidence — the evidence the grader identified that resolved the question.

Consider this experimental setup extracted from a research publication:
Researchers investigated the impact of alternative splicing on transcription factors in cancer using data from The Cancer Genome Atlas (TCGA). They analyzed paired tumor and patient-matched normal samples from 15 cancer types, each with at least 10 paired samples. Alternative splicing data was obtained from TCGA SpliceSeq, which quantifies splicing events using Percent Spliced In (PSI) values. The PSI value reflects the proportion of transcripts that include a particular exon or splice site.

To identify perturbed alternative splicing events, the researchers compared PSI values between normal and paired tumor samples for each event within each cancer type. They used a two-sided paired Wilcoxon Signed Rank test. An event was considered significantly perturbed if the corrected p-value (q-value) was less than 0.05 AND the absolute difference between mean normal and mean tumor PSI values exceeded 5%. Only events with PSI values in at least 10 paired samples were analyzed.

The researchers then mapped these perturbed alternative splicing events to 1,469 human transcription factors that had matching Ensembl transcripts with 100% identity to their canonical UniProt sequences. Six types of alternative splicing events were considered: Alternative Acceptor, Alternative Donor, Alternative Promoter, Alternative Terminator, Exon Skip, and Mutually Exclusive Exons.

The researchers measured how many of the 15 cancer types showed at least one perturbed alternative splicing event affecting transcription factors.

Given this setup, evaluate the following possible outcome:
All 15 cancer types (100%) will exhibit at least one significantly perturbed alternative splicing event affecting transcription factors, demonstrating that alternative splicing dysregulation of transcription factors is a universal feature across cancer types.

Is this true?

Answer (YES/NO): NO